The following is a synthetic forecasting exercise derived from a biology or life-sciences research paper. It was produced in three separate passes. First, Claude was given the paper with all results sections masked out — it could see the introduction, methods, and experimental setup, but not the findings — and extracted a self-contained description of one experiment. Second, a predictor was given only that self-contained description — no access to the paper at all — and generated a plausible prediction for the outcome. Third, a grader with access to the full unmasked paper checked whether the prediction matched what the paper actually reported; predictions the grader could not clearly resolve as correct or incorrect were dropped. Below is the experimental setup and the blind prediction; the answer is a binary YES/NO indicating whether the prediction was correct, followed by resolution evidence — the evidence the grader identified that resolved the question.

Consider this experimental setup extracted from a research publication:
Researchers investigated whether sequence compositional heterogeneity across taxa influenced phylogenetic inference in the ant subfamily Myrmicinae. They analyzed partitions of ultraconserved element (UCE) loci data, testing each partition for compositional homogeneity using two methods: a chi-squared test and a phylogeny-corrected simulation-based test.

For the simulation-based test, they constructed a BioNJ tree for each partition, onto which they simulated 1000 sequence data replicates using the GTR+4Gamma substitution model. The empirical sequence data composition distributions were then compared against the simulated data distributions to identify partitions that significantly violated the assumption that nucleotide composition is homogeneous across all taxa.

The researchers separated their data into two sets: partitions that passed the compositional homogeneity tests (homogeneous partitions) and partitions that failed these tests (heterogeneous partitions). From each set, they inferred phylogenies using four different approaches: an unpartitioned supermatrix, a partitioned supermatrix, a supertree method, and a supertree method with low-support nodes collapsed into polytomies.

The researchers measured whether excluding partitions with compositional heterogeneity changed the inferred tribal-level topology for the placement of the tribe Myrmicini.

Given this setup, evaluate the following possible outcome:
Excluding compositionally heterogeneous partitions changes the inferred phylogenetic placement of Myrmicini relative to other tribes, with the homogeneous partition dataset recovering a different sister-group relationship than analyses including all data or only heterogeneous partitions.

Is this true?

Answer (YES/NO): NO